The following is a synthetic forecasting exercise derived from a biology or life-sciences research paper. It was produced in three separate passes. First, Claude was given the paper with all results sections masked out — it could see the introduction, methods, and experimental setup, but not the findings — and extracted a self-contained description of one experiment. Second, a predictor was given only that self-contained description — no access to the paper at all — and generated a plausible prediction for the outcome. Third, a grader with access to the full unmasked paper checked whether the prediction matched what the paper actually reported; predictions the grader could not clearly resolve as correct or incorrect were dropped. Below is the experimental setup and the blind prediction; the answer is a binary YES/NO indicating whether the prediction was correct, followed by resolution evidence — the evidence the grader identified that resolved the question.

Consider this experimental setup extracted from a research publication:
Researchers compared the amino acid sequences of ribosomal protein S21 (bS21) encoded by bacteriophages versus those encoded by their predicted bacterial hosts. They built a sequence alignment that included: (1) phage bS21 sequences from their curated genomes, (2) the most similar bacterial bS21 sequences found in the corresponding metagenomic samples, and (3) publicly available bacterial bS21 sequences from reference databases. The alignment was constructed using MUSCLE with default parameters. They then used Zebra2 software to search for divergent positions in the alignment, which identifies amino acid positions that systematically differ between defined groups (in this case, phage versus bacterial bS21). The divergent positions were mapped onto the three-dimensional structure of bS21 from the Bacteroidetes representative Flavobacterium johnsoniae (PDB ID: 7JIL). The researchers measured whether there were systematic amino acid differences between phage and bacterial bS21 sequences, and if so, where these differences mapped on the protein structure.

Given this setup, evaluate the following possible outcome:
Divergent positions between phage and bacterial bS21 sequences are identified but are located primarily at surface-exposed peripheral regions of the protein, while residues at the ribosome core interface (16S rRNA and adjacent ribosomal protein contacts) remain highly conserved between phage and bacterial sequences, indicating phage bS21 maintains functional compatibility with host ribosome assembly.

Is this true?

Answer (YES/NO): NO